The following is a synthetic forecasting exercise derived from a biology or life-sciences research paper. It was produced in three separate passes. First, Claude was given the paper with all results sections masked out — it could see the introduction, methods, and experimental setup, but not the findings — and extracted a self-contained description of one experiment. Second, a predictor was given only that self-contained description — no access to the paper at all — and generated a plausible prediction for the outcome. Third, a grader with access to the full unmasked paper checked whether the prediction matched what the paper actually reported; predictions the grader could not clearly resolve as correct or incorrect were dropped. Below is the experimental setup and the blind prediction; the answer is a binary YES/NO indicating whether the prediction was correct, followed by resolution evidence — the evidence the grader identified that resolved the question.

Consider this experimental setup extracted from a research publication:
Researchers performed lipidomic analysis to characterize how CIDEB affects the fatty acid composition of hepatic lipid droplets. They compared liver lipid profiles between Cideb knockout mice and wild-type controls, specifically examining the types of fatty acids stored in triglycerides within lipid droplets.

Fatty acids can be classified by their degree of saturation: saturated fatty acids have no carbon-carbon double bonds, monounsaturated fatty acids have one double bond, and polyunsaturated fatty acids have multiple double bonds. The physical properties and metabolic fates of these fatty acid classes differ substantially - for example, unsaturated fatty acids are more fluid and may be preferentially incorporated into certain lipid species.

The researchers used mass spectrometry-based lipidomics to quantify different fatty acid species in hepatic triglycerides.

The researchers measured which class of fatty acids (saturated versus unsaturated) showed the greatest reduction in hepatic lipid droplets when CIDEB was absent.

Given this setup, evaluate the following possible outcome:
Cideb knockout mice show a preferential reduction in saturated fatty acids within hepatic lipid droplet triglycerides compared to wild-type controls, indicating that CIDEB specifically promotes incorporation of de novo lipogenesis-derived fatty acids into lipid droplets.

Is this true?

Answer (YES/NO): NO